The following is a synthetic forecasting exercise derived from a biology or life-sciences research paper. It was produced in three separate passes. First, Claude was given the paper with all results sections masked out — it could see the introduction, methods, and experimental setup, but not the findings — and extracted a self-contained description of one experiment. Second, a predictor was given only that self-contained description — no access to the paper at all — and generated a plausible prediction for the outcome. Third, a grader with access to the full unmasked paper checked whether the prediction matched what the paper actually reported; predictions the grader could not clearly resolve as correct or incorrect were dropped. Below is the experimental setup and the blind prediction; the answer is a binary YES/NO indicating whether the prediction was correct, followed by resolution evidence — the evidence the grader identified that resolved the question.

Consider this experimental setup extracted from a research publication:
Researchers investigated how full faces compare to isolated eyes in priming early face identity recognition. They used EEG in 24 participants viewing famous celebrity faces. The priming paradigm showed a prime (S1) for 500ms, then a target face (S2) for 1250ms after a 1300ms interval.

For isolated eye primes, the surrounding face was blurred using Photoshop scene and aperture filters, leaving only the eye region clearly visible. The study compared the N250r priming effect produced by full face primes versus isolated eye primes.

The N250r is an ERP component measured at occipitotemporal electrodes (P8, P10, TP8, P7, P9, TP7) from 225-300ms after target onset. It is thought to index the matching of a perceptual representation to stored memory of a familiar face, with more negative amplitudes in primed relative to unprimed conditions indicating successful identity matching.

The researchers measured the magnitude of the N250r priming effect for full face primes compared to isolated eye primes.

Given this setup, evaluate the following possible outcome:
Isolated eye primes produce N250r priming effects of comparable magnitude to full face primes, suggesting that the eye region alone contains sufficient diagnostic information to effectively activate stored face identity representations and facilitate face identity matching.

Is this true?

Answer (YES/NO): NO